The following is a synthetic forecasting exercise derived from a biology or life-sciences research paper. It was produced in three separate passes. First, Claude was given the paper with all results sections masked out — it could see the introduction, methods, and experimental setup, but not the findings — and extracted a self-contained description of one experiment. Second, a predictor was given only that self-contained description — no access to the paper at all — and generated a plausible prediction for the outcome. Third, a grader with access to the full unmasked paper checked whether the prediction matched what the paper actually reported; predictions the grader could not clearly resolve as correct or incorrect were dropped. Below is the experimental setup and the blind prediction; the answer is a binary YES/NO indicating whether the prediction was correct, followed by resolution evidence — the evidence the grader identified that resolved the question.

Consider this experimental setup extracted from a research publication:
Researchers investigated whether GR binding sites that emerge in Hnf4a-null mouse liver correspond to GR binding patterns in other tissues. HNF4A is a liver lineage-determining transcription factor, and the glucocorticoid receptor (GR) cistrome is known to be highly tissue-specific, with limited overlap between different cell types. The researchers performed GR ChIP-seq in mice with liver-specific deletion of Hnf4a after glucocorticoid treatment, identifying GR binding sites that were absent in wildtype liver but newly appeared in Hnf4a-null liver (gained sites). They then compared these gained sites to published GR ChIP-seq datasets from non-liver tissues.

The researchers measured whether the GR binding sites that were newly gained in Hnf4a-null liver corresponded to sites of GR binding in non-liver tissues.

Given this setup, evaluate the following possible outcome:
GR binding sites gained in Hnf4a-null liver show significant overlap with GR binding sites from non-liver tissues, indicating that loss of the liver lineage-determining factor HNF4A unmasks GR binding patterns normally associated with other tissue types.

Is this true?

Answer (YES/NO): YES